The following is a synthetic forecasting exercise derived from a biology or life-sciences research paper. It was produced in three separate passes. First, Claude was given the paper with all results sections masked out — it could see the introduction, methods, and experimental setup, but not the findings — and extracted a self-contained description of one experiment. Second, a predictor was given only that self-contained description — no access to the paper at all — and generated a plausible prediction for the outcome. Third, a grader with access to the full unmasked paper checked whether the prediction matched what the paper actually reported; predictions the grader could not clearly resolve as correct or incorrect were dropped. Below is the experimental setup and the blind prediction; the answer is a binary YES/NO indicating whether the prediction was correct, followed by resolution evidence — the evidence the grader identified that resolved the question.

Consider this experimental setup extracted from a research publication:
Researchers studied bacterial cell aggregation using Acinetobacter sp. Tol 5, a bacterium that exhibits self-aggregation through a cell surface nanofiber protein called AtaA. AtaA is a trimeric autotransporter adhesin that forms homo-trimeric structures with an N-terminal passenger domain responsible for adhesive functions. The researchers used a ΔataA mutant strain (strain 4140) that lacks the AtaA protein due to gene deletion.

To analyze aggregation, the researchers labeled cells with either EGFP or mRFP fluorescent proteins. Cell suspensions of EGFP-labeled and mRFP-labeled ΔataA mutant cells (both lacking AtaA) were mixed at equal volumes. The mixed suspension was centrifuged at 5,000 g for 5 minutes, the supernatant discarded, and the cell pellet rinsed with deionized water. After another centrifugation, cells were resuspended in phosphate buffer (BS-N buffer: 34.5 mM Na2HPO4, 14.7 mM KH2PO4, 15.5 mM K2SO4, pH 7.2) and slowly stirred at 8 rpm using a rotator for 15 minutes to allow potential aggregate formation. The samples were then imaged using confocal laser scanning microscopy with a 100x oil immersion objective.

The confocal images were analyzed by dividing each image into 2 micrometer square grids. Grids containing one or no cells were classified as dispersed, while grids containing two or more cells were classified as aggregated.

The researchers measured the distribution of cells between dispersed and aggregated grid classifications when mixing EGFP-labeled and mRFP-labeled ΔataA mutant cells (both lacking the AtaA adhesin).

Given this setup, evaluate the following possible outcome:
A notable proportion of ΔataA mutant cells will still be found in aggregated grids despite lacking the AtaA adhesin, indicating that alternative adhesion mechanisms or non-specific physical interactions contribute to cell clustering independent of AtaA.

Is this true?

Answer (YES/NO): NO